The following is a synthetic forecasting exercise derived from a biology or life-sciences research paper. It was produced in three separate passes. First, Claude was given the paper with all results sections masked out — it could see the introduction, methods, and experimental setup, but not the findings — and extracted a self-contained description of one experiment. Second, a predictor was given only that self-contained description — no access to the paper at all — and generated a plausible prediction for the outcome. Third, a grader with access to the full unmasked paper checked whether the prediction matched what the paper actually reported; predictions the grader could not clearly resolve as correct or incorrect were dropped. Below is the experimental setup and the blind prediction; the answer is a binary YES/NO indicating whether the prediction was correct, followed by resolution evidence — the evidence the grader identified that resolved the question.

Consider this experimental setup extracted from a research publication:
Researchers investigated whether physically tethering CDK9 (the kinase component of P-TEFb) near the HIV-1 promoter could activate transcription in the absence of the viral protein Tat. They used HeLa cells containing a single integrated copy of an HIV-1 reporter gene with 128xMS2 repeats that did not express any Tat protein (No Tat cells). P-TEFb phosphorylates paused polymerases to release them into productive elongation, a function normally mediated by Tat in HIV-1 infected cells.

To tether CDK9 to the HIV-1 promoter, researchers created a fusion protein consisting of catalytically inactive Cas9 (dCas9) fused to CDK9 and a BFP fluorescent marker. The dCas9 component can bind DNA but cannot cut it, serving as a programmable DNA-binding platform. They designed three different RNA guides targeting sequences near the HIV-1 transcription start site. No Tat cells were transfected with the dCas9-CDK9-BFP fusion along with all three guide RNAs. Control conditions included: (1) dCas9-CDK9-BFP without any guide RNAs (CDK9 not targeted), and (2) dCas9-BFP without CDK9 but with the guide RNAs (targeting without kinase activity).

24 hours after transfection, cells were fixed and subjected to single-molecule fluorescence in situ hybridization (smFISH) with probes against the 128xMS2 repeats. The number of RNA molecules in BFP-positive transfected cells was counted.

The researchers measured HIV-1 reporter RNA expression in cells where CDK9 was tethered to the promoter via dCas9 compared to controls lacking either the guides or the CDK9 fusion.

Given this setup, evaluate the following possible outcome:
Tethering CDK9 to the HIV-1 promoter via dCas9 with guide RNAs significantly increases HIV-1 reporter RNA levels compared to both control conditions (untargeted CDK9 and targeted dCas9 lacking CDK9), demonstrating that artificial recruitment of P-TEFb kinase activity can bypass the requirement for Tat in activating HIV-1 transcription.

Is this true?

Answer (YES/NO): YES